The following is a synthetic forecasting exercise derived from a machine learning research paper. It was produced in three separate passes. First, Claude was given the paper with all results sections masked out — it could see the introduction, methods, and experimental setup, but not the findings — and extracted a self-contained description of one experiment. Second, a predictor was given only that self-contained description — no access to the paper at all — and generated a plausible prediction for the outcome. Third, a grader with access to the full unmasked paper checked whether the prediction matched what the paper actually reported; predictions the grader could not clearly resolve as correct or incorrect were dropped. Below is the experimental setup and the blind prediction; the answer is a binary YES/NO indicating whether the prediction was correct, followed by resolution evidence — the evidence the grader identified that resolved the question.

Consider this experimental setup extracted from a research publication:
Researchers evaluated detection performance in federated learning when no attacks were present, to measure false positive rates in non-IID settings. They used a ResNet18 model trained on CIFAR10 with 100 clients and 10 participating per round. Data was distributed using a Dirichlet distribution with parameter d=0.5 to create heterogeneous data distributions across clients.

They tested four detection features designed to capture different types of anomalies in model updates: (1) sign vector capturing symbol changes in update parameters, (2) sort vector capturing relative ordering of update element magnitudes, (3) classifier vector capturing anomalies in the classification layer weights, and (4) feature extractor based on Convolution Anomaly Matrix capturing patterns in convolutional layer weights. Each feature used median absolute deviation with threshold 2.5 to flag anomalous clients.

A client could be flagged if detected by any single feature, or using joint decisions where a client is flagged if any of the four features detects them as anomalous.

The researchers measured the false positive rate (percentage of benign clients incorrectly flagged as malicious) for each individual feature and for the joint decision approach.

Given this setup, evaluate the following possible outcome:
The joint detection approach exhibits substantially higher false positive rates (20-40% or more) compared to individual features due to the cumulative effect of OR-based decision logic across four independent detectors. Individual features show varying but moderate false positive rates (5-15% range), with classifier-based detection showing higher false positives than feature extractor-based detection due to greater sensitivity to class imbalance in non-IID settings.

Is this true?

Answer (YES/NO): NO